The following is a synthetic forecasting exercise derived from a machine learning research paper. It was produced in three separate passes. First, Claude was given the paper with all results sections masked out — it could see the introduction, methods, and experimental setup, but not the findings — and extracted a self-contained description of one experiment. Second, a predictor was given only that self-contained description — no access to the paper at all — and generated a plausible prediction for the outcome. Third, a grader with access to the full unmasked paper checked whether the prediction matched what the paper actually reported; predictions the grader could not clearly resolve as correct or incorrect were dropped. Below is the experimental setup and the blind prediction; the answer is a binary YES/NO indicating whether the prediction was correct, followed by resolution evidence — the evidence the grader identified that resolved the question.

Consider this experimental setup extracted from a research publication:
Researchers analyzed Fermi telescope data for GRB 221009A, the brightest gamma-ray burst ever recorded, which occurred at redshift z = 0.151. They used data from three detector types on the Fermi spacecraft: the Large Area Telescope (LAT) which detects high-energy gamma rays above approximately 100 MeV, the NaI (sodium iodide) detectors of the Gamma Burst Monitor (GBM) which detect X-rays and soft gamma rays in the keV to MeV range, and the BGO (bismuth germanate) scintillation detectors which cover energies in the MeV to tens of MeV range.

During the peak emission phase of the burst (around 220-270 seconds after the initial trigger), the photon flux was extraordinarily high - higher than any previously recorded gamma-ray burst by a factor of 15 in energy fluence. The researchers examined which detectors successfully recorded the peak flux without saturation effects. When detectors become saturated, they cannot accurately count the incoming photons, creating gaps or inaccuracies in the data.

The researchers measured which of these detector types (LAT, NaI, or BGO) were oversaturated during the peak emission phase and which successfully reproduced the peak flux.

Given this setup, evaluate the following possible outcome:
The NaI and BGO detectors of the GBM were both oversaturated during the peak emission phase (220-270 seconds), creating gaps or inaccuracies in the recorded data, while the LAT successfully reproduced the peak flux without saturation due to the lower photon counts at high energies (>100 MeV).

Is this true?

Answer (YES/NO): NO